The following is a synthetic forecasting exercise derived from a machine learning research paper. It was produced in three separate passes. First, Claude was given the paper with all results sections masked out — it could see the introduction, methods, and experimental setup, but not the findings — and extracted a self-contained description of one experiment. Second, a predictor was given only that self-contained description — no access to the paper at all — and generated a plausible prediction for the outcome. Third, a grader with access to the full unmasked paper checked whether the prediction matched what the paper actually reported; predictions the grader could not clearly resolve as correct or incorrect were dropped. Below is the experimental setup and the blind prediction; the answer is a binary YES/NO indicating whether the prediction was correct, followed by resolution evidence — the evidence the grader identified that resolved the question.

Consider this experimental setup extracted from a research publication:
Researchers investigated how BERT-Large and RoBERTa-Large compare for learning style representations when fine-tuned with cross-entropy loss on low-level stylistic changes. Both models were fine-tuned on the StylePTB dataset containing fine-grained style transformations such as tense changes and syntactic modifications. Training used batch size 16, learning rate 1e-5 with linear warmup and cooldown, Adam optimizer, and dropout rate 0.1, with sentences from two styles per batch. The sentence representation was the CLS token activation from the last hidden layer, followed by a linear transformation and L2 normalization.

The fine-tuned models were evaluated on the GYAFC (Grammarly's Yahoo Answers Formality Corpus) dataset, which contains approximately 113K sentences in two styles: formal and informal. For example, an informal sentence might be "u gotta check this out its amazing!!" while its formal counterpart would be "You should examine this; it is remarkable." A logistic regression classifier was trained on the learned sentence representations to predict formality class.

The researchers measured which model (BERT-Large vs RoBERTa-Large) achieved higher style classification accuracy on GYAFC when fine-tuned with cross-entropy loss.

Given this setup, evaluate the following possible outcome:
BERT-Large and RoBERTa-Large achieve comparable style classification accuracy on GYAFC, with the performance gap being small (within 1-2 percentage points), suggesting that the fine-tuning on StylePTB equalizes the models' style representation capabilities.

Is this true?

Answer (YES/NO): NO